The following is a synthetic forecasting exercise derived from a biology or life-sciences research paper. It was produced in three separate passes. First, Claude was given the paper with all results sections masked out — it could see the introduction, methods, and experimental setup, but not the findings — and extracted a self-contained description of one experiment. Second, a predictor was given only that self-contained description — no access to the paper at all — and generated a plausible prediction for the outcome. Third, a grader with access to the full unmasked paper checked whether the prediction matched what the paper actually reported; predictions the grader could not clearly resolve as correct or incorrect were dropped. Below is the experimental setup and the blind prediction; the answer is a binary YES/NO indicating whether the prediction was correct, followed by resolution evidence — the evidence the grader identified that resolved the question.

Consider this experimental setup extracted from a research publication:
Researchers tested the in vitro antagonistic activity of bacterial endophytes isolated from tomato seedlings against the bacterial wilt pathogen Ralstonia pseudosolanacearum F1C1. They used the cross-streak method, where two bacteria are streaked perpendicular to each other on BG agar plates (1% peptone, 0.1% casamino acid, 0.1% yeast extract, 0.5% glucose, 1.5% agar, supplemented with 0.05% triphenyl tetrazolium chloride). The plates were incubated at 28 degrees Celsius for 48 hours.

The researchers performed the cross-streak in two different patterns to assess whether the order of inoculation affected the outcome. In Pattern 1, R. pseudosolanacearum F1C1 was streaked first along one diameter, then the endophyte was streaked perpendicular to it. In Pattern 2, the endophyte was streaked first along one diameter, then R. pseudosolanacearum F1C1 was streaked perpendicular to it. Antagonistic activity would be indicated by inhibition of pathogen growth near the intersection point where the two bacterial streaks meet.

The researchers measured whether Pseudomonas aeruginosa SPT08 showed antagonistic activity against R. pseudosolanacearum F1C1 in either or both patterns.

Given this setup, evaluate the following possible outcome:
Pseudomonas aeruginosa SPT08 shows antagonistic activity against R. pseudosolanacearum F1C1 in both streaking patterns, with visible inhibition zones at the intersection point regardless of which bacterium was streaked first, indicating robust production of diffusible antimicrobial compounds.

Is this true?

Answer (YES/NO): YES